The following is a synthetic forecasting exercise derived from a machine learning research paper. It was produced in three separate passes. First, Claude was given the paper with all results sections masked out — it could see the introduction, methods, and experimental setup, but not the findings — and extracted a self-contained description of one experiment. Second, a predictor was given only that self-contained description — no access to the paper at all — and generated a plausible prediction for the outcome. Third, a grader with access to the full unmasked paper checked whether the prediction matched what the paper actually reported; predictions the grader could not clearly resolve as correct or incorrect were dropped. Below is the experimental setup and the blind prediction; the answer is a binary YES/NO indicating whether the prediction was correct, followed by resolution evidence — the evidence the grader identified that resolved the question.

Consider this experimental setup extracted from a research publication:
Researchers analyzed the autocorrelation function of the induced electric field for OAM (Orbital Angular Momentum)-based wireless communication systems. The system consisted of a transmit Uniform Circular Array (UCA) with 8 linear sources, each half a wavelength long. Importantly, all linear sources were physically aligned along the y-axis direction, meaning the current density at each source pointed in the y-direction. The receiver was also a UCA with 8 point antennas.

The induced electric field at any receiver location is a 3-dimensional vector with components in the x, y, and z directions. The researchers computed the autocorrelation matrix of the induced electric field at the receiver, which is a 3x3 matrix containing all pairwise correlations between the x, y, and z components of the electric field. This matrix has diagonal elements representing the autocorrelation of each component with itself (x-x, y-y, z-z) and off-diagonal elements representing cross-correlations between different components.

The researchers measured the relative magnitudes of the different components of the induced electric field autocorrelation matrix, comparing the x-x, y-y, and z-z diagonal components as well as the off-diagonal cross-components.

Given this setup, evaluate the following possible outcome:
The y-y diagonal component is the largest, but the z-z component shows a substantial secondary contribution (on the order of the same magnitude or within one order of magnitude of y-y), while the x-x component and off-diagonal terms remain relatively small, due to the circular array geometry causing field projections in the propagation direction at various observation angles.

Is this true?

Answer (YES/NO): NO